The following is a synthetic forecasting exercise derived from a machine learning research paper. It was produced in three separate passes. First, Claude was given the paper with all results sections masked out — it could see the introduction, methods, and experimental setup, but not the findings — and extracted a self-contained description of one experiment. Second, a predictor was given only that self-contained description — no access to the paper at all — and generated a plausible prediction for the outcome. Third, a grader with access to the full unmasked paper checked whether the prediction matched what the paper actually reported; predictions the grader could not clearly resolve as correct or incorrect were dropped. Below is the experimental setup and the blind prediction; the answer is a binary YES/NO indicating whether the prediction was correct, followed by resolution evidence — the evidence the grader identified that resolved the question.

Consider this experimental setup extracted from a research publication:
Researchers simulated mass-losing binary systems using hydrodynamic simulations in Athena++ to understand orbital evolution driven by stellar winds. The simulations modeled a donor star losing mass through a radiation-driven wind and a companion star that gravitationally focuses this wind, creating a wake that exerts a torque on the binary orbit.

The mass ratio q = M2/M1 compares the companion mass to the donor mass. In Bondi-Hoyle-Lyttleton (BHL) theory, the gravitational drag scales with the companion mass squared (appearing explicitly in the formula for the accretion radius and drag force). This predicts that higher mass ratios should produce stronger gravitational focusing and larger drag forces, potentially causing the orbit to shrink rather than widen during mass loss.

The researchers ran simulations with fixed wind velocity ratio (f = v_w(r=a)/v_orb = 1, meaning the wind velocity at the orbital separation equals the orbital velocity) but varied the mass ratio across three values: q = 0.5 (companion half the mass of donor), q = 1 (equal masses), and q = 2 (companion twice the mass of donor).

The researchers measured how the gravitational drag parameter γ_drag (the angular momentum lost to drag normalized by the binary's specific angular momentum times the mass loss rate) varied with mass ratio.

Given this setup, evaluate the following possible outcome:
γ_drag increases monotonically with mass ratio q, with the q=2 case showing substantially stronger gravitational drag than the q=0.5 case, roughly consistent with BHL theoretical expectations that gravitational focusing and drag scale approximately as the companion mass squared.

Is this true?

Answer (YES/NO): NO